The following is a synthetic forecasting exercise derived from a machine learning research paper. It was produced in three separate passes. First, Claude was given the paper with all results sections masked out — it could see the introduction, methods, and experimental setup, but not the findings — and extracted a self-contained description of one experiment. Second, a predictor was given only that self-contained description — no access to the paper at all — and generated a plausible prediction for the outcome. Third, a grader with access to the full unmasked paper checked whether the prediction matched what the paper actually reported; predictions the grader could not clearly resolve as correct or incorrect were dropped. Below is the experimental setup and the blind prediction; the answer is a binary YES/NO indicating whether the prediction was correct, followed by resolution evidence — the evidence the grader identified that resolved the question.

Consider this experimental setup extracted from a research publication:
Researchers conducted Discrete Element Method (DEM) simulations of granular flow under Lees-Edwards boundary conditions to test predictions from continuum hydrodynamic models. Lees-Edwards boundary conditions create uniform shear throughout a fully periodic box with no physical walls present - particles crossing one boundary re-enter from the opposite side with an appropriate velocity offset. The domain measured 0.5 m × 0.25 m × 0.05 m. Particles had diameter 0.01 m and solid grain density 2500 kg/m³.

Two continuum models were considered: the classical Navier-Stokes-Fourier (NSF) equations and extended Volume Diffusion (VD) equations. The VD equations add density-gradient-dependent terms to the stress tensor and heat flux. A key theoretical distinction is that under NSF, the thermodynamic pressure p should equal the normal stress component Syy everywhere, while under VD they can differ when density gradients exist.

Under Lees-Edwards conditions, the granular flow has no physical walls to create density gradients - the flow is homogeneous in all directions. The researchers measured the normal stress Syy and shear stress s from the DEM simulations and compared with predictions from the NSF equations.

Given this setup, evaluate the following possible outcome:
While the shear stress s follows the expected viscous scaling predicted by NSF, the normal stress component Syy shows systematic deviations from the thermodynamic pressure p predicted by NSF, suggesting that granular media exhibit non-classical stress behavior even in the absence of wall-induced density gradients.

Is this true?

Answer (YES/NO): NO